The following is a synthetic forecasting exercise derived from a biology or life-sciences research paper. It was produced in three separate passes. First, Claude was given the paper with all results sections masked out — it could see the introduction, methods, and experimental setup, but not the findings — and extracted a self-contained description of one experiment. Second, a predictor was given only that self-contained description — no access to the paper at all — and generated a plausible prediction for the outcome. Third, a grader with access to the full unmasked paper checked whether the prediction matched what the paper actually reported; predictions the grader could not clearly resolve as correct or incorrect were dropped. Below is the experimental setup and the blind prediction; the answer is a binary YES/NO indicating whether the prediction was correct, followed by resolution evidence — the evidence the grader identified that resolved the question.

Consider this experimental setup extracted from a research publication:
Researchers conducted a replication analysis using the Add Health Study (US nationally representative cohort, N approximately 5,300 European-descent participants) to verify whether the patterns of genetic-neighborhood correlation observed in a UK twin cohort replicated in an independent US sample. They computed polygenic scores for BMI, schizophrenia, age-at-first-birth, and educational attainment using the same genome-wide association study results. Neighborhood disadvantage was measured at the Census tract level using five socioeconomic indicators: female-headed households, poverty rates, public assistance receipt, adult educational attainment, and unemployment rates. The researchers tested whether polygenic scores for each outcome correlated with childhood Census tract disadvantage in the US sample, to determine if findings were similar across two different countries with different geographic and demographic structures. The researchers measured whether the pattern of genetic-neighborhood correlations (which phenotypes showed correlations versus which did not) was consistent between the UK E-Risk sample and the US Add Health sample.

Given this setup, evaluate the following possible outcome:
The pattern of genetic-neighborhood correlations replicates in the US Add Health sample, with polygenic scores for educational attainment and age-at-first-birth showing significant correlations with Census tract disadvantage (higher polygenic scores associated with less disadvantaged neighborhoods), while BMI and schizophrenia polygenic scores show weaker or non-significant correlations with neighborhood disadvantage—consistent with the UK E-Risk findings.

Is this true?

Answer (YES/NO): YES